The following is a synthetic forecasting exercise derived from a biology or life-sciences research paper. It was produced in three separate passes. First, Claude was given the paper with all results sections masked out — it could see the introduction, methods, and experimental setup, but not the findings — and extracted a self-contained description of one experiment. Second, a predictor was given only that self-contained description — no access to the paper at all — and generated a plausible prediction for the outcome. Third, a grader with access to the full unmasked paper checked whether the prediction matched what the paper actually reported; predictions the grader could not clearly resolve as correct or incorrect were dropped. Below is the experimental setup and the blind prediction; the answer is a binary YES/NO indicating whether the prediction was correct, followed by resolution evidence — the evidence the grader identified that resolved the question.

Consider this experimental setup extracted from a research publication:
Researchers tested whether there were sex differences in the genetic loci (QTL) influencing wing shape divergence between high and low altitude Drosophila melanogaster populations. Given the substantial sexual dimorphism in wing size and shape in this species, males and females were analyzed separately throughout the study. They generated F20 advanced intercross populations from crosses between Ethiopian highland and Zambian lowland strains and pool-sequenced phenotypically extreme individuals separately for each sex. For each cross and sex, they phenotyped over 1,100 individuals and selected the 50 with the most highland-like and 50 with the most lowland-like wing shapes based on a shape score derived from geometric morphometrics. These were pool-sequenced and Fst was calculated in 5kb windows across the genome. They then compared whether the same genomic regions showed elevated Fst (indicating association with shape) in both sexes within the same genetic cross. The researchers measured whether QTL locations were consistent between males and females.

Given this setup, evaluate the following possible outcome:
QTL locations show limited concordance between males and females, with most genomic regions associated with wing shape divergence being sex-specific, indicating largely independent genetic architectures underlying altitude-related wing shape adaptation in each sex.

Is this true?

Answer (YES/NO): NO